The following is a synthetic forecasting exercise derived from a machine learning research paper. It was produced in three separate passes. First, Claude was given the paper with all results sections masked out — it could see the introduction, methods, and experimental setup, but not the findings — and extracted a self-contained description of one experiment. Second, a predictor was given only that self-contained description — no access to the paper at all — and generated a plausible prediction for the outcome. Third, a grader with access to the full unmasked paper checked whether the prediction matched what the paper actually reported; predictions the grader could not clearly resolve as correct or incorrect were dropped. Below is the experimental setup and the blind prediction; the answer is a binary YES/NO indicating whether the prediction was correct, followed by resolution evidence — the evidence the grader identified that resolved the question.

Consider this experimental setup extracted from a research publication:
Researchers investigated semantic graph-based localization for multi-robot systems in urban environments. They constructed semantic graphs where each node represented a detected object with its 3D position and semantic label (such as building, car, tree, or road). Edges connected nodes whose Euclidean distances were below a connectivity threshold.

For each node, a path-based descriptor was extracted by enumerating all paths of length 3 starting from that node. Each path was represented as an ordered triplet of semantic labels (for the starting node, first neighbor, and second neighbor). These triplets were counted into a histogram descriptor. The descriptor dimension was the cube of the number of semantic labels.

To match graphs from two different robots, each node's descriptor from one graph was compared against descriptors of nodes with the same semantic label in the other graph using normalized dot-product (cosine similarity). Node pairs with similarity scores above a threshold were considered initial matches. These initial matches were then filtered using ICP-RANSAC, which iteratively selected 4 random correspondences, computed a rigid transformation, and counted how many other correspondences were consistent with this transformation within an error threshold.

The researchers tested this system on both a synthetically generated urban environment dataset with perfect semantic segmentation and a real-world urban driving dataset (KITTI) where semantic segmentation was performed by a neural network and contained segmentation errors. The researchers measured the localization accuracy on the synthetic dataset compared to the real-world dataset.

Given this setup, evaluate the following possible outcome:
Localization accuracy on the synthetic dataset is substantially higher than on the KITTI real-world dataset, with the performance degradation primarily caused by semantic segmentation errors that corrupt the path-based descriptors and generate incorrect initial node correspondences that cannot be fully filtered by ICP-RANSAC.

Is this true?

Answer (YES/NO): YES